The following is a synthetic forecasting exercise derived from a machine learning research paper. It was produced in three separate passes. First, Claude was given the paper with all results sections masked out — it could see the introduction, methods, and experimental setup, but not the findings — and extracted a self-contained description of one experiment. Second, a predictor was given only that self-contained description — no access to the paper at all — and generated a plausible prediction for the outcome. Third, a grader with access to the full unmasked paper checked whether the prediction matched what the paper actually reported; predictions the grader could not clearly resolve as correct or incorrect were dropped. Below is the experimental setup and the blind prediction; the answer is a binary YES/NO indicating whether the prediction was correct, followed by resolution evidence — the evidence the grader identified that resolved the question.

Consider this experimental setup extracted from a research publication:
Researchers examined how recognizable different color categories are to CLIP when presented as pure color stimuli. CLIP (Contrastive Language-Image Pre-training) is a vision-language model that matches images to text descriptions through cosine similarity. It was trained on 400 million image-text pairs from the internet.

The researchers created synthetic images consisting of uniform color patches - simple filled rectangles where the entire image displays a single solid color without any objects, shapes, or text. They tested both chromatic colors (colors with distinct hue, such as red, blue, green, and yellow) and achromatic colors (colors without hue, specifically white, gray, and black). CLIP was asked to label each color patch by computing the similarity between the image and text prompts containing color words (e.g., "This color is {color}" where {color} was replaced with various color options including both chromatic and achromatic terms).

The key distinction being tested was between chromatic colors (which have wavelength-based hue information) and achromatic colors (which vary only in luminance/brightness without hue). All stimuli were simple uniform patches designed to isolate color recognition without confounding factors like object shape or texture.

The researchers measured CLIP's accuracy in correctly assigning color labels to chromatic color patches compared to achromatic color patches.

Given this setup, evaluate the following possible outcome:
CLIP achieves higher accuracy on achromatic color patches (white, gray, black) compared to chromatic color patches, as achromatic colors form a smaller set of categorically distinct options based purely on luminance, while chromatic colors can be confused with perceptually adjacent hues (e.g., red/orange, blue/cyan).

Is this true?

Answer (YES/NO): NO